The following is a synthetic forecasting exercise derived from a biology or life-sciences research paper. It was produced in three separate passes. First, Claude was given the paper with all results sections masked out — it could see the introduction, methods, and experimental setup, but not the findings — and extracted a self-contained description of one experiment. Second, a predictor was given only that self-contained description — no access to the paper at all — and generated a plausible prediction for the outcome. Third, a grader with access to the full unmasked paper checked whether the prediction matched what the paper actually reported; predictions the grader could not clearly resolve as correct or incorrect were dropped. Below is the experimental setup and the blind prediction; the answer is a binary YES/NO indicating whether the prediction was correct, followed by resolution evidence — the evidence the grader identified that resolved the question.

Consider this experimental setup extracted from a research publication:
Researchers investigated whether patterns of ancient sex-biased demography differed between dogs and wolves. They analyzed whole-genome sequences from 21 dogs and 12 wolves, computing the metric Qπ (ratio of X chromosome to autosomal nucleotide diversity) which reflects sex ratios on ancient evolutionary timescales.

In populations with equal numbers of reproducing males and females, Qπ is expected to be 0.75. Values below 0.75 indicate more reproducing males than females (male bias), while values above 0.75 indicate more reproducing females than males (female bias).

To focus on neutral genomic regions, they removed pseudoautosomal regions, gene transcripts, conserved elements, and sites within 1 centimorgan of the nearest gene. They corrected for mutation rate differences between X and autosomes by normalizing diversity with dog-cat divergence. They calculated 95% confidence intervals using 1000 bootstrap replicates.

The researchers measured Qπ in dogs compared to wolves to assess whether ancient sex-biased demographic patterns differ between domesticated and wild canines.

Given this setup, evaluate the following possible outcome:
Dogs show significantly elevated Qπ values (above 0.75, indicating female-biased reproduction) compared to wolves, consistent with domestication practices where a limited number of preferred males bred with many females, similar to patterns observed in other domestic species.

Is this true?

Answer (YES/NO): NO